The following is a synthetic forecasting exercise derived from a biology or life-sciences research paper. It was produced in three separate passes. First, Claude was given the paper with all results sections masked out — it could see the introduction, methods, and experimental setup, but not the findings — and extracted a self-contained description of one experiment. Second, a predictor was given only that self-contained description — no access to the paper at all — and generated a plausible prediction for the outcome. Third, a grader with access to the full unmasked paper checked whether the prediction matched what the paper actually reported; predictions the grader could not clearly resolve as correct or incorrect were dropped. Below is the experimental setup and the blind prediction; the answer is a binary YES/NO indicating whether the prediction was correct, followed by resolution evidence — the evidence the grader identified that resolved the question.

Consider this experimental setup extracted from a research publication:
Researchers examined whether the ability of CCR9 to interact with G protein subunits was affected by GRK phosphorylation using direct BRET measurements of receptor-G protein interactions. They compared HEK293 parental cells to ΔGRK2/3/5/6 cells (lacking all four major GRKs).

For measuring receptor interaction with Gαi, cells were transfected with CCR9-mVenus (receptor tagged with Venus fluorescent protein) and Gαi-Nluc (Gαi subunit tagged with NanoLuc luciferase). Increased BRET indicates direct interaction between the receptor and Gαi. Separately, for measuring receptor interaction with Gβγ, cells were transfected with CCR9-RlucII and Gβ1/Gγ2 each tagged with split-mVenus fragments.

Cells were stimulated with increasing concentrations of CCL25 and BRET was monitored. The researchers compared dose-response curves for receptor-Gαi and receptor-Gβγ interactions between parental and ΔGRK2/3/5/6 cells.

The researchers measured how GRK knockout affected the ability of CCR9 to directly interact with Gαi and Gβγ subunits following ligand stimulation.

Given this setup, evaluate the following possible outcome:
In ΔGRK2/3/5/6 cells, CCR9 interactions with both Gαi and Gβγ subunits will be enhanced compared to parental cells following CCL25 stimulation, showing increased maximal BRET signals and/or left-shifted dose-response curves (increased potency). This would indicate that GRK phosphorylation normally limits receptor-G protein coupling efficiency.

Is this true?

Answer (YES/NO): NO